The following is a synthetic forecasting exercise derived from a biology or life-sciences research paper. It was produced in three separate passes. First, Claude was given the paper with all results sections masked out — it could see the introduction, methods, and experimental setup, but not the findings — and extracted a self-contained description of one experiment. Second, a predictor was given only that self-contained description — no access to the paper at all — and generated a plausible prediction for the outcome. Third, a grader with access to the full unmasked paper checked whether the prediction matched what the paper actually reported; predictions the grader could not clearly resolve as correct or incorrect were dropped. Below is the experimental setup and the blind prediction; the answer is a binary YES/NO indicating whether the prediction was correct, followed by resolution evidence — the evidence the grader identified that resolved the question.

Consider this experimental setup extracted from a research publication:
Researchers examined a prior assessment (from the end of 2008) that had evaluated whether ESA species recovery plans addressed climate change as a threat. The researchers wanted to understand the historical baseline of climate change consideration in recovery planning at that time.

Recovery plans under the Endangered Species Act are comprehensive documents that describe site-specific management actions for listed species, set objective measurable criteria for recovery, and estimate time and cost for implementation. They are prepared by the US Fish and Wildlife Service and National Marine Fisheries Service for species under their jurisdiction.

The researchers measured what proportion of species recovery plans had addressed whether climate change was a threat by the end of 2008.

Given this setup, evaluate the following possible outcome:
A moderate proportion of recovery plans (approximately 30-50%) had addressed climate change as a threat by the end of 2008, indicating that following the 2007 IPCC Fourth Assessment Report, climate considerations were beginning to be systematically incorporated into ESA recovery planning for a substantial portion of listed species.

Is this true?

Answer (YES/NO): NO